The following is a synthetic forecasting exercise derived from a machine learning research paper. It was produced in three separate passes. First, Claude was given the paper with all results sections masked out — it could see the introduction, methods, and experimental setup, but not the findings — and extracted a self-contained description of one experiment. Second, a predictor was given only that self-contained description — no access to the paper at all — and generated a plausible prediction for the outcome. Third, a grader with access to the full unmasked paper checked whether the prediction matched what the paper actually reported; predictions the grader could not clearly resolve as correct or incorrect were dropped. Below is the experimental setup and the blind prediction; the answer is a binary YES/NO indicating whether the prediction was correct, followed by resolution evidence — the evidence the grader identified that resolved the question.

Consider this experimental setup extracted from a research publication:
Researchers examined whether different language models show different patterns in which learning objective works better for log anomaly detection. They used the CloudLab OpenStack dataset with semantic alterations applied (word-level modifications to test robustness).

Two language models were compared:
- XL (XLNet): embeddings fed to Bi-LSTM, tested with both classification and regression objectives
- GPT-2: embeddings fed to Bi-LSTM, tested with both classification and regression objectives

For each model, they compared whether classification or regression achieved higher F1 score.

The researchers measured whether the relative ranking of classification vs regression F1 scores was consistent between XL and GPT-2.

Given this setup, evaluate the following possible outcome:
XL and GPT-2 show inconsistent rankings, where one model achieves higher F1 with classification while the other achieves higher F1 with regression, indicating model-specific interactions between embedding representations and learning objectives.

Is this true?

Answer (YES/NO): YES